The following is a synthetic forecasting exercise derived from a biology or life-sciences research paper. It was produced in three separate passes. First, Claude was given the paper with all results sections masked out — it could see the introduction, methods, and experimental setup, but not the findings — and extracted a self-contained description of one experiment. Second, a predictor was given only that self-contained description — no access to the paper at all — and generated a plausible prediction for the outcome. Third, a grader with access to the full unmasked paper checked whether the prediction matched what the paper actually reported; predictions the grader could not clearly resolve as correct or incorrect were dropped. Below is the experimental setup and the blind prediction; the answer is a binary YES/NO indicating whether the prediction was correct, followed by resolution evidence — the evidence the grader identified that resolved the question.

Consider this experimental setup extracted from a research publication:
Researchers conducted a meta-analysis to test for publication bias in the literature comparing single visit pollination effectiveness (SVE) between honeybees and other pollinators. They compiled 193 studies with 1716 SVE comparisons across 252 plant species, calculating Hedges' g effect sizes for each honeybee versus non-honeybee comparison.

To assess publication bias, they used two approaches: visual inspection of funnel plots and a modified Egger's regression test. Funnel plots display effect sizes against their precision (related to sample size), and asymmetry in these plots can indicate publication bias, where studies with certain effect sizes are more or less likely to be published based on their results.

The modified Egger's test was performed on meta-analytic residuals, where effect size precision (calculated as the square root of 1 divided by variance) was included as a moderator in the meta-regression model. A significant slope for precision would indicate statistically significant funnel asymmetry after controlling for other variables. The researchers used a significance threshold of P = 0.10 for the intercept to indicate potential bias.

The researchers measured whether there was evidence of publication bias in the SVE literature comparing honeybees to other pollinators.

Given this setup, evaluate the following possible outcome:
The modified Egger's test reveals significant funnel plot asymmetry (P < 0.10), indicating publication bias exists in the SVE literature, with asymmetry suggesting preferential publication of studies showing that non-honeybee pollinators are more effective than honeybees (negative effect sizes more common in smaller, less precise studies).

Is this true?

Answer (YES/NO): NO